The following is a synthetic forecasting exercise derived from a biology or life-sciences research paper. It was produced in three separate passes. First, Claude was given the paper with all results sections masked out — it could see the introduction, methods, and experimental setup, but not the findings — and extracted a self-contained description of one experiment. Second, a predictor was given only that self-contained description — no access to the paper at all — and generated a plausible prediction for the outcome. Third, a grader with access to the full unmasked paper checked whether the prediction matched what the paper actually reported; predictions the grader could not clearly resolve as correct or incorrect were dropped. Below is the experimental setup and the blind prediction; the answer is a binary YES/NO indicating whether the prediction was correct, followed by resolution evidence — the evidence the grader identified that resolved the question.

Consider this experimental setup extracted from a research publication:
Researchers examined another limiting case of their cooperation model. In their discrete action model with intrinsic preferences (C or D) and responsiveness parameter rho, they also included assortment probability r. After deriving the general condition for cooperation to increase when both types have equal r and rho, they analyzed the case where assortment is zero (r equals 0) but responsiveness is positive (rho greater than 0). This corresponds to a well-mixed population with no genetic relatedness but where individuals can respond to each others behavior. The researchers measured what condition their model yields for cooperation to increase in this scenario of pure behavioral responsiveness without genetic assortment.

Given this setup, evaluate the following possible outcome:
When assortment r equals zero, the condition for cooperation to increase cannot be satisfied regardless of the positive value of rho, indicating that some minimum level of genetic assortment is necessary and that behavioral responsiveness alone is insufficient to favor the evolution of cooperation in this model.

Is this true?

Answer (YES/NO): NO